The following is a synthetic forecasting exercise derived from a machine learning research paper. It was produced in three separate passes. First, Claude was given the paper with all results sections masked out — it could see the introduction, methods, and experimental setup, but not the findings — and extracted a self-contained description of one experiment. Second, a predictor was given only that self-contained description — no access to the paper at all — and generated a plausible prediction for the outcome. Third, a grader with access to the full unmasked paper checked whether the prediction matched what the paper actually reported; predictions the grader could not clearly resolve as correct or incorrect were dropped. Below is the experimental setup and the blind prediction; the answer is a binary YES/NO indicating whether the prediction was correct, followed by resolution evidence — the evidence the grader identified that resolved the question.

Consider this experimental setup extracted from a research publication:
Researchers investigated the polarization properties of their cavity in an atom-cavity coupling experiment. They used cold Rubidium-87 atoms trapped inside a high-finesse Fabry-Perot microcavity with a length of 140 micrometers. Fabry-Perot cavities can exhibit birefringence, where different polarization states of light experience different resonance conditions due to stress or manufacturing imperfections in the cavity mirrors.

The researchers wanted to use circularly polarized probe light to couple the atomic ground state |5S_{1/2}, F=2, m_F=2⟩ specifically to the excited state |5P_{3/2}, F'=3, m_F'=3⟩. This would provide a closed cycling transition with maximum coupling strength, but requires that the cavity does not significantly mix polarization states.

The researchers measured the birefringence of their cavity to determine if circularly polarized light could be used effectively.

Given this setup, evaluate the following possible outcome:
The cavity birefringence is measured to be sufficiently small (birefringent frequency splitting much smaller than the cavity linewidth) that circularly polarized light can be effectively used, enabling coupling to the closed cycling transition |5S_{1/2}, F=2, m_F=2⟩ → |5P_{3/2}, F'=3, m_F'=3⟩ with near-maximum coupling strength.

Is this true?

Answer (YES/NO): YES